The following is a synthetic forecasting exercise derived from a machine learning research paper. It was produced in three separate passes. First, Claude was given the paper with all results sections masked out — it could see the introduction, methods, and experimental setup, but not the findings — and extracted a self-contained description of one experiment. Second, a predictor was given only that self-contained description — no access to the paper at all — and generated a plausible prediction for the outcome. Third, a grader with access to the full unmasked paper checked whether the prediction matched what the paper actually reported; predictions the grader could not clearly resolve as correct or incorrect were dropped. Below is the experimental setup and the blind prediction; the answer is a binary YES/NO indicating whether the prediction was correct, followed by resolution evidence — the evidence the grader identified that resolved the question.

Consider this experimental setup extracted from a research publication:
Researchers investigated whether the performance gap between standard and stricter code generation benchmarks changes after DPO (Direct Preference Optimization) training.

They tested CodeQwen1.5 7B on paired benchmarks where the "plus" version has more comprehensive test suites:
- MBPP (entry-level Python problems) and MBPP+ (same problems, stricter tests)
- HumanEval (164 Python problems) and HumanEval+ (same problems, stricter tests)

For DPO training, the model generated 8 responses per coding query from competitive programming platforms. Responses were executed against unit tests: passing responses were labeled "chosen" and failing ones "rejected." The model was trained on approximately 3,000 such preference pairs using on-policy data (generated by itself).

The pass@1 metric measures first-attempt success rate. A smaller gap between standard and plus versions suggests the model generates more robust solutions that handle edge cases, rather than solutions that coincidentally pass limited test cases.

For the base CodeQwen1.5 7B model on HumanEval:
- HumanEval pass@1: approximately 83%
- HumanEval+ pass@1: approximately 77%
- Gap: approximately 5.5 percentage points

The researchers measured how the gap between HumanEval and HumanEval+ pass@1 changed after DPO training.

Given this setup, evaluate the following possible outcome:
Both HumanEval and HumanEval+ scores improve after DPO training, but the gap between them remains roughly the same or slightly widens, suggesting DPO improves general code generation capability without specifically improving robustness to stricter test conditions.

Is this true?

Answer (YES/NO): NO